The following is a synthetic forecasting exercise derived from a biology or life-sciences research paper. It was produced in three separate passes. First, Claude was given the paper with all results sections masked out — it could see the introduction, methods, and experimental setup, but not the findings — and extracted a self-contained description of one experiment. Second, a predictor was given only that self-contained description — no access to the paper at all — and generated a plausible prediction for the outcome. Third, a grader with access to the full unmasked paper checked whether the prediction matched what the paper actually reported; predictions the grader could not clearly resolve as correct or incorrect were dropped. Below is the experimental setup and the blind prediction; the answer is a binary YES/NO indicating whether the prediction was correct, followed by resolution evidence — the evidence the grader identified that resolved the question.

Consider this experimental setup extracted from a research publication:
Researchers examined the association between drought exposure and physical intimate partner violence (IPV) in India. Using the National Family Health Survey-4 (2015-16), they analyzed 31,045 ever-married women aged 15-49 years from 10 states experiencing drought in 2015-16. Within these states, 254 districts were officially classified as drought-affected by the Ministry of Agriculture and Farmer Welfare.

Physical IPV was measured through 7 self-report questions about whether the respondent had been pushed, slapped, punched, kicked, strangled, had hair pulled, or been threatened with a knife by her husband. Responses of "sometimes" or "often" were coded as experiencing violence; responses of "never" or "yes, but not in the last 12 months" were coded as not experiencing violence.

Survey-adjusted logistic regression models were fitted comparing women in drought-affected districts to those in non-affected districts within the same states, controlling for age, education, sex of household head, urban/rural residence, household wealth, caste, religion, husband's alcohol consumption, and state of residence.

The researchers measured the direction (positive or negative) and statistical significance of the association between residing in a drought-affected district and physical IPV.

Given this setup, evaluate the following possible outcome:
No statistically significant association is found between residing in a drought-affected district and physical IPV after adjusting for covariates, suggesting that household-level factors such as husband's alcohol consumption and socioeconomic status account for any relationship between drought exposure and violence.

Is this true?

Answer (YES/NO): NO